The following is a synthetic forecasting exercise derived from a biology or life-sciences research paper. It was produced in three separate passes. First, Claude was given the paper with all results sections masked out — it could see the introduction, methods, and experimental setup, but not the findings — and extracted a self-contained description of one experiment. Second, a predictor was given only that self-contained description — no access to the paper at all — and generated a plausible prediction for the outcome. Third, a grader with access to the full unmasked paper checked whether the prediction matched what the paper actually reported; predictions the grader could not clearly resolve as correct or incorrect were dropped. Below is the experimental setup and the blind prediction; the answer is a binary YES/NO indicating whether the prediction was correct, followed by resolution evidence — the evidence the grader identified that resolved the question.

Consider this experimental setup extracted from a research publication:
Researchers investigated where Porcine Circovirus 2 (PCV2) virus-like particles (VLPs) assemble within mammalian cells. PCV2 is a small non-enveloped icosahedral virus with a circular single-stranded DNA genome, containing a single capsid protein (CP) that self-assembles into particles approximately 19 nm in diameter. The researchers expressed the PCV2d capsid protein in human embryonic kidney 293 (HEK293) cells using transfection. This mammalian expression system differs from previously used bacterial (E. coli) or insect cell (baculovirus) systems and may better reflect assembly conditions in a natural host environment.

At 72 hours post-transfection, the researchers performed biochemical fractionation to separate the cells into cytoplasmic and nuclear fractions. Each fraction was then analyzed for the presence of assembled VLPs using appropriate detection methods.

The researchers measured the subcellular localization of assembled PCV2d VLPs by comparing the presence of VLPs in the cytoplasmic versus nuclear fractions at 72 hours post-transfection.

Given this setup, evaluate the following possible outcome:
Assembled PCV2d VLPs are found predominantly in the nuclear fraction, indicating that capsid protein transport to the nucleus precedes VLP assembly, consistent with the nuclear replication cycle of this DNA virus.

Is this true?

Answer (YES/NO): YES